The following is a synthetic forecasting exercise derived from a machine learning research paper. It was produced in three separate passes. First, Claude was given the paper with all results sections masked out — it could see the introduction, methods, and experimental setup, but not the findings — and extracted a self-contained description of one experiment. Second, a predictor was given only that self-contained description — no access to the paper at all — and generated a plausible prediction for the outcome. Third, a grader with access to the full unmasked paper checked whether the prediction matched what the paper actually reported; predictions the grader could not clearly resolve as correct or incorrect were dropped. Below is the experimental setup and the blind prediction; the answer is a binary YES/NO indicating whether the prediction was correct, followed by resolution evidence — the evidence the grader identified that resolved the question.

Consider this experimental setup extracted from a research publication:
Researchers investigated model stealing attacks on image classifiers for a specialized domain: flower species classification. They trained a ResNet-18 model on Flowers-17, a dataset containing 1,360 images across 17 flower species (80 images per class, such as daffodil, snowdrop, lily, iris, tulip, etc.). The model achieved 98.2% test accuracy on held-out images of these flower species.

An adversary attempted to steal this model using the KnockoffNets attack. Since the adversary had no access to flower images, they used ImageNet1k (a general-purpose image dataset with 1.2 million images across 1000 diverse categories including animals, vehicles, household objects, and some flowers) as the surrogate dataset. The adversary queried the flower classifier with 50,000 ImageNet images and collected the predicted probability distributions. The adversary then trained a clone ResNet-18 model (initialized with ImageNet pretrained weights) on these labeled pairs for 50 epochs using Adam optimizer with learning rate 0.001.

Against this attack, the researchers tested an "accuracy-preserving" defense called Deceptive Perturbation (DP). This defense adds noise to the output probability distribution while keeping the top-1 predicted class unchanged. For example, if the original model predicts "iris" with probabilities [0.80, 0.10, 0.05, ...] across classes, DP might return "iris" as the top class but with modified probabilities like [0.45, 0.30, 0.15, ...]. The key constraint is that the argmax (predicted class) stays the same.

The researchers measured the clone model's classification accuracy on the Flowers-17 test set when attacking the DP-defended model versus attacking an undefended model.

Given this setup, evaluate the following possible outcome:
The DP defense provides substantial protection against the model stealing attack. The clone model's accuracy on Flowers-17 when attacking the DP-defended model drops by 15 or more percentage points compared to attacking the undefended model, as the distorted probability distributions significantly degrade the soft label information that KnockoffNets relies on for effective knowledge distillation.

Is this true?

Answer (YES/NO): NO